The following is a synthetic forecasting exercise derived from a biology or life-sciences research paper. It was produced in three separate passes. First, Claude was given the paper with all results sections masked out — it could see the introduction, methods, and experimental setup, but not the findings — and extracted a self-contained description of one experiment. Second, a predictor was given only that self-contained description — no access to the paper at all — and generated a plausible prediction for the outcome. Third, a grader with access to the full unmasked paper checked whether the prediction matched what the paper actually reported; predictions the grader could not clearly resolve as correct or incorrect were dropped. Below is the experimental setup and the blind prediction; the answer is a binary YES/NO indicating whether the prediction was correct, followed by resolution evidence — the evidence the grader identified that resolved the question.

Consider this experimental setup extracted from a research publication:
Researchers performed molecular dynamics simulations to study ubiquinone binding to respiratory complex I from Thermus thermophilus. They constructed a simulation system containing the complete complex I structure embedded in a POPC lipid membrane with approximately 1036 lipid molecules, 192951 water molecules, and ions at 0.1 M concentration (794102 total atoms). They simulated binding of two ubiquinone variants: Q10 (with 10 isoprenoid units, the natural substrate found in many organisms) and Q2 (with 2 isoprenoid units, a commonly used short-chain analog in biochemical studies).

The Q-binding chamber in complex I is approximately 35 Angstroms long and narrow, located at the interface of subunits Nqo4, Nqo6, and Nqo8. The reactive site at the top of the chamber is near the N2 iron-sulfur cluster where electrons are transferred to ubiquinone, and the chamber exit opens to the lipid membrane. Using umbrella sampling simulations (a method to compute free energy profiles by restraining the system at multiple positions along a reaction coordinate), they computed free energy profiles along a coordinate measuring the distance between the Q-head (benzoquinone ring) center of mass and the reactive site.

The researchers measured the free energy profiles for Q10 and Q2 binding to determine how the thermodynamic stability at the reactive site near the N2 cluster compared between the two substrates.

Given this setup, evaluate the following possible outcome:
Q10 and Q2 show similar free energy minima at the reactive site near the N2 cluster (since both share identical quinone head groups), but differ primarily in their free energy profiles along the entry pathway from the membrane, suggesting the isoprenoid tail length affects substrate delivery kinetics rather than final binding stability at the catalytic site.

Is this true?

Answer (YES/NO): NO